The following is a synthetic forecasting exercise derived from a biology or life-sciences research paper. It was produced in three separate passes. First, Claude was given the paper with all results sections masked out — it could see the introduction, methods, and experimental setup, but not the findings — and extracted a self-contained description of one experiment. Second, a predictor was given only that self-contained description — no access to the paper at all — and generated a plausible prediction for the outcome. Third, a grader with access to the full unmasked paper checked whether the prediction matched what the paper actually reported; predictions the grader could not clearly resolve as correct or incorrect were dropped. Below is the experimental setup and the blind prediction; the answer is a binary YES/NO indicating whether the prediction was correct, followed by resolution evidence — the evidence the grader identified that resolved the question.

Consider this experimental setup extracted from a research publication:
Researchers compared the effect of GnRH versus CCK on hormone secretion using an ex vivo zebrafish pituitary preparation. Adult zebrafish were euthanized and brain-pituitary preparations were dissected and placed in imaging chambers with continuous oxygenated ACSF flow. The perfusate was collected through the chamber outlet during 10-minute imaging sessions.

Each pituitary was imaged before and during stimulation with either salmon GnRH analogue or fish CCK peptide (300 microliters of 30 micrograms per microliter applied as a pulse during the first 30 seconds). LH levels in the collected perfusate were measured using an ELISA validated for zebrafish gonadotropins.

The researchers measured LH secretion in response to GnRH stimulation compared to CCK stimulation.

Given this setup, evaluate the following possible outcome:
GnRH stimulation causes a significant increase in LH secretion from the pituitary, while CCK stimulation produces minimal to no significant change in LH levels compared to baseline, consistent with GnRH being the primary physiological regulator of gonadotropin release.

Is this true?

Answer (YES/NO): YES